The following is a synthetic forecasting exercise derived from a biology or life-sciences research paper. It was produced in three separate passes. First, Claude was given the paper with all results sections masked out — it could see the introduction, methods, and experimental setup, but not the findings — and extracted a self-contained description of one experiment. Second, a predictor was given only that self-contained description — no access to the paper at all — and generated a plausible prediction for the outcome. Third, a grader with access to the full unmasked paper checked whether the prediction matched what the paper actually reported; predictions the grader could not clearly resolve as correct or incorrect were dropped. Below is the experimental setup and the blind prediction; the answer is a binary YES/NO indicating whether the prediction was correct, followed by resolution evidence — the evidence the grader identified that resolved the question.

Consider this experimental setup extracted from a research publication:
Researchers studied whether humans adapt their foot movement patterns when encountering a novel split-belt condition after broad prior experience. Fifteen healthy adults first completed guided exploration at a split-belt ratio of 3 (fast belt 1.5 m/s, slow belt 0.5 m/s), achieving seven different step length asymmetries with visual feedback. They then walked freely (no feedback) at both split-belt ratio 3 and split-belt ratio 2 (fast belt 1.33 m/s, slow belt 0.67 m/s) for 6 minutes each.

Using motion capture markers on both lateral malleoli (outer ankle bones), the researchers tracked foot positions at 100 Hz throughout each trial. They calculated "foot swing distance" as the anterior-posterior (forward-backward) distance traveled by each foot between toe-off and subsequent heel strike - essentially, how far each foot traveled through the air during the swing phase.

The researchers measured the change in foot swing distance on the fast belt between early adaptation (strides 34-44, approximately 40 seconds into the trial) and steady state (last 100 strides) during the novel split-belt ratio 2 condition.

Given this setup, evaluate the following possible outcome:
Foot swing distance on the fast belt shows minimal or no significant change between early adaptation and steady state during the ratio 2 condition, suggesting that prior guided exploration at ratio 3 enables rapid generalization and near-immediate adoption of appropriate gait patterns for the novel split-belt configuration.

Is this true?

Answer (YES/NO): NO